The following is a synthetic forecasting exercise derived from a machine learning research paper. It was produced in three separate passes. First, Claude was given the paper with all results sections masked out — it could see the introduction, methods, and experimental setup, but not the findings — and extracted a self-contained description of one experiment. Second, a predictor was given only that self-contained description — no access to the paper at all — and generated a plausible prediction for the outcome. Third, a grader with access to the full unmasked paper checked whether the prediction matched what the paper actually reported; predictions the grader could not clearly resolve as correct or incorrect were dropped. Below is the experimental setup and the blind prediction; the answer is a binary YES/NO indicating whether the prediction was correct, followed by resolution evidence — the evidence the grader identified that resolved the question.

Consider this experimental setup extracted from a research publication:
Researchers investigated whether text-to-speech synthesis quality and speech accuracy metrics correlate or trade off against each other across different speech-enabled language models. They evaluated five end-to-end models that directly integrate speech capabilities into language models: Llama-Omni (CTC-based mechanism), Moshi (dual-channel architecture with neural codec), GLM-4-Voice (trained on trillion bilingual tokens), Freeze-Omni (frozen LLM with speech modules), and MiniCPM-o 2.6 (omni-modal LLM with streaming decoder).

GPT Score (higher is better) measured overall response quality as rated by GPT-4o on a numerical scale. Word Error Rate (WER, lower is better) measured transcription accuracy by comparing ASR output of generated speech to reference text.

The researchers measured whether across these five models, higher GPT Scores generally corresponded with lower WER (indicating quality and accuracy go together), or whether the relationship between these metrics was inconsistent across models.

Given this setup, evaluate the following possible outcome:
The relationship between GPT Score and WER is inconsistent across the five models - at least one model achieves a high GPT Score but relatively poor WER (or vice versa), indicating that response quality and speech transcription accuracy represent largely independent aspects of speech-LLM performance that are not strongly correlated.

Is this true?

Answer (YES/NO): YES